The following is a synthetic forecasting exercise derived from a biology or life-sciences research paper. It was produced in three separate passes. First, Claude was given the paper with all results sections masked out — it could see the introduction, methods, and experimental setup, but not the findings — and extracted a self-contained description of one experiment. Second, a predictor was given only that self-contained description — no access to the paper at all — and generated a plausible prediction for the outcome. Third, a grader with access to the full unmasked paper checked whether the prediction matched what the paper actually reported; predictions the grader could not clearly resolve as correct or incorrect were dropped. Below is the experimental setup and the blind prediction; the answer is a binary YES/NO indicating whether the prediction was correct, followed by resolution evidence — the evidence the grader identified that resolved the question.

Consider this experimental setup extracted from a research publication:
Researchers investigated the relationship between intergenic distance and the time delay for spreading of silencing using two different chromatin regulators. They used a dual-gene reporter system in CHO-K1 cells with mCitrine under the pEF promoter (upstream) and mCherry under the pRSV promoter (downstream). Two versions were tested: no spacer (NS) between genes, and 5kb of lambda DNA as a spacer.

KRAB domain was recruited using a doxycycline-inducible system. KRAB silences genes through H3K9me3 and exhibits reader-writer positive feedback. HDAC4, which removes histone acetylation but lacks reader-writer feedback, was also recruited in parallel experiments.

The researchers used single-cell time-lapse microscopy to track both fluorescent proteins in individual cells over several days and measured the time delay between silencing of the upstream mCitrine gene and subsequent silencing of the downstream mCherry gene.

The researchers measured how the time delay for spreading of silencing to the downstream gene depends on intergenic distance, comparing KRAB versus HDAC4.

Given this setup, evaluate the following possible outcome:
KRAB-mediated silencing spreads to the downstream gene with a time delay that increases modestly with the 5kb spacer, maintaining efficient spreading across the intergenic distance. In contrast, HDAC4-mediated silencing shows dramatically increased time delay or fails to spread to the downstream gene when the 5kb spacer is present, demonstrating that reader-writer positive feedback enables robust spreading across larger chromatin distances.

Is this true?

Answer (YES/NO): NO